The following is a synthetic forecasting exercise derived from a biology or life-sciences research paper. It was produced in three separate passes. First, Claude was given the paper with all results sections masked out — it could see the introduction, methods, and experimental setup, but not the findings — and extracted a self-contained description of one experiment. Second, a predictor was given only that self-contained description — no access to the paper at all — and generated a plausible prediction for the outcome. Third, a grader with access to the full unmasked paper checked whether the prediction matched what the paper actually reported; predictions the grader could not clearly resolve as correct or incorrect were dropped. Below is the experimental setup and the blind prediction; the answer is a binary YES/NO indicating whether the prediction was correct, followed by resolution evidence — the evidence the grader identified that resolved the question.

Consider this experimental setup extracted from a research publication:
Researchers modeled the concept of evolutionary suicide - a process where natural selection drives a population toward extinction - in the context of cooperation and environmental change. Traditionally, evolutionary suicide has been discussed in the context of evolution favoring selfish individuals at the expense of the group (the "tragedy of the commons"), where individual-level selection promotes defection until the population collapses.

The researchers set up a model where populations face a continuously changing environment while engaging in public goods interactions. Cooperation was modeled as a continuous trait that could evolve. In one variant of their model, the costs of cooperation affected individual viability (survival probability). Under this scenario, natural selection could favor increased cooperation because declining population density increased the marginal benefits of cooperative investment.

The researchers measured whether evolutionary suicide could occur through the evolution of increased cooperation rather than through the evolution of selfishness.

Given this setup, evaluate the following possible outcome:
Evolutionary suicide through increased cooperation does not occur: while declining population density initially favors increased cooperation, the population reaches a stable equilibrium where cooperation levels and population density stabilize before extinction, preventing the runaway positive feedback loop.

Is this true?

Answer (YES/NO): NO